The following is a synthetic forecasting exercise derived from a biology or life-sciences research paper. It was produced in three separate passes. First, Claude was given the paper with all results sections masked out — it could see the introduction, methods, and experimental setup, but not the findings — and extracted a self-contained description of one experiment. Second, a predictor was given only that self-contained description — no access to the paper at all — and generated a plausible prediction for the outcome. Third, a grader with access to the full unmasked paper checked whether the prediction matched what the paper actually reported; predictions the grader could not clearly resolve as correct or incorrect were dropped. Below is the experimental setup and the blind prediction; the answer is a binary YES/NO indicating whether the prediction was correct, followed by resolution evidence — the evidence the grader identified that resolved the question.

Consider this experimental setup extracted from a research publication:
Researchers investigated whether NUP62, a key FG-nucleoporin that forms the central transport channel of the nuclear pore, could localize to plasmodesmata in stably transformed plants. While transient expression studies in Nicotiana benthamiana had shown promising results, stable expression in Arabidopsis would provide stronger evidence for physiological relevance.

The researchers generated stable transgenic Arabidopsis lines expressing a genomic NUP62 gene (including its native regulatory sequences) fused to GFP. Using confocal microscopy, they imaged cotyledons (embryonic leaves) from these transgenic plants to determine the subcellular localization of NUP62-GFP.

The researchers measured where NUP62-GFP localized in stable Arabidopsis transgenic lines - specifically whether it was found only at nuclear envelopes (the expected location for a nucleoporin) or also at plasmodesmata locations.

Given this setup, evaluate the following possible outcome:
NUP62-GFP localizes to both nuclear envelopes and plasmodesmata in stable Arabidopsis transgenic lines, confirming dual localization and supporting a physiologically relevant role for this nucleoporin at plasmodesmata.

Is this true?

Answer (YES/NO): YES